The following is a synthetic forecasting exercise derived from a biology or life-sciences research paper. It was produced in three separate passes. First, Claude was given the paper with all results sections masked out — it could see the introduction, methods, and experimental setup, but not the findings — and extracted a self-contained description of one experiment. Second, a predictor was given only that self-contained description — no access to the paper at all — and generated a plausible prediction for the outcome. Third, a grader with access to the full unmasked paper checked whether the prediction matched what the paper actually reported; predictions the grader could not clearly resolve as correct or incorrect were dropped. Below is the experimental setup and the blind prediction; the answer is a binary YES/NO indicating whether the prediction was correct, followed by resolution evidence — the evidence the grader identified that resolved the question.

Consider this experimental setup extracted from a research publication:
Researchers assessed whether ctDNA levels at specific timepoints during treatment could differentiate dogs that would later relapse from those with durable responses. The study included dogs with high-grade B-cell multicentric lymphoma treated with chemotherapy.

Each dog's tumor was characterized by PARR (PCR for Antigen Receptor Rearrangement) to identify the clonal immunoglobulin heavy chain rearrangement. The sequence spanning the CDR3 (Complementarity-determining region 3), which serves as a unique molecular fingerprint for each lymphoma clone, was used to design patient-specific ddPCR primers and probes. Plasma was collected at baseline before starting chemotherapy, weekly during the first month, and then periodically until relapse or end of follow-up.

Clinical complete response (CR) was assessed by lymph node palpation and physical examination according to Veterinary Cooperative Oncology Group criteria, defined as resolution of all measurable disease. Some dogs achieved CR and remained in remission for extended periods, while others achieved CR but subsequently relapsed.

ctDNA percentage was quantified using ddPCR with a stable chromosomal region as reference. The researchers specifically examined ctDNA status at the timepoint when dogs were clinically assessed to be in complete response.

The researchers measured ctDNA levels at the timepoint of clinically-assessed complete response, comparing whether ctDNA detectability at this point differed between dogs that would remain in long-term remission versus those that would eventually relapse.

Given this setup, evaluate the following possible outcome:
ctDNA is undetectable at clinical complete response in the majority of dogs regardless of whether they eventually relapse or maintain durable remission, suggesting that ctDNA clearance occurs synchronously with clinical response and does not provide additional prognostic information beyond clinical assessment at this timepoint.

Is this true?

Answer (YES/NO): NO